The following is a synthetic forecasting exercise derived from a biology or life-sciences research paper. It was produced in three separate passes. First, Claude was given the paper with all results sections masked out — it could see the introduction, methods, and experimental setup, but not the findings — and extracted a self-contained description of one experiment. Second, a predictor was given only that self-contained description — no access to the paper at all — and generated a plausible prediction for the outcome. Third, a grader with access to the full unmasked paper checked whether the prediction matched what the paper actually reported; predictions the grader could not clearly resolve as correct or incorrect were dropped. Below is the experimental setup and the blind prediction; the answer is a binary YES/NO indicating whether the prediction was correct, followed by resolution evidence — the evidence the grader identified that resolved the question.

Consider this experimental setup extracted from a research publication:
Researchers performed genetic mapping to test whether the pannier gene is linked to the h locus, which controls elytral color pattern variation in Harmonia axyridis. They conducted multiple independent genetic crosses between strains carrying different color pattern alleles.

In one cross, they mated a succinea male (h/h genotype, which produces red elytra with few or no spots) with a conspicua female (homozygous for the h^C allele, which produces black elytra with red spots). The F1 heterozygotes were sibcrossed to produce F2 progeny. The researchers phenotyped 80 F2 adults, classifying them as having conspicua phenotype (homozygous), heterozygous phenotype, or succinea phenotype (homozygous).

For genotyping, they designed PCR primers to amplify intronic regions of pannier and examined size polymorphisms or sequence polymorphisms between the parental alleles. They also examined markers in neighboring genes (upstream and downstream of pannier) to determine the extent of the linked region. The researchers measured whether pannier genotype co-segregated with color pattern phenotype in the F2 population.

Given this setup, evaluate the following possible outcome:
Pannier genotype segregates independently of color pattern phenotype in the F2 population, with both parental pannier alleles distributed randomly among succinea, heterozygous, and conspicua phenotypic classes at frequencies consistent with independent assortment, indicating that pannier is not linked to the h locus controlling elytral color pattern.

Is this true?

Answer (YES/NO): NO